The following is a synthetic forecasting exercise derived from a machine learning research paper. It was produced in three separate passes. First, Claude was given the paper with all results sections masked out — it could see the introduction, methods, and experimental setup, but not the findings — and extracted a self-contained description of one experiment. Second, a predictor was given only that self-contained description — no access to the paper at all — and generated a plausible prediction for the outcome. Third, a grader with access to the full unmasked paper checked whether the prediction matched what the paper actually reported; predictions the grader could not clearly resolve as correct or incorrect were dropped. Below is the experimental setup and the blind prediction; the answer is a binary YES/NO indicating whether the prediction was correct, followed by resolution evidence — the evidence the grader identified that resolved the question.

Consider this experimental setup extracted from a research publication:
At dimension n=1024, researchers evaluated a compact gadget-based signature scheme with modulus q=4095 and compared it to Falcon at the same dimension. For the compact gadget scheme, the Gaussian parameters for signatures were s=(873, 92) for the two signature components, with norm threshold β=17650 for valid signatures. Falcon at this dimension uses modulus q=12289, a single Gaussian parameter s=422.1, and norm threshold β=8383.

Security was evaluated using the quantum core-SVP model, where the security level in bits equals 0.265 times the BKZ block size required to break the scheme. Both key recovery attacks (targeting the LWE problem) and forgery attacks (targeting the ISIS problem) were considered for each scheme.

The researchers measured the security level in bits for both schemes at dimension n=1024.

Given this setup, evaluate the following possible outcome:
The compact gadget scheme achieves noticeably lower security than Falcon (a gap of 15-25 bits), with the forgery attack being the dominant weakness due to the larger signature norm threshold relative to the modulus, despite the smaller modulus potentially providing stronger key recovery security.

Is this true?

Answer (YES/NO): NO